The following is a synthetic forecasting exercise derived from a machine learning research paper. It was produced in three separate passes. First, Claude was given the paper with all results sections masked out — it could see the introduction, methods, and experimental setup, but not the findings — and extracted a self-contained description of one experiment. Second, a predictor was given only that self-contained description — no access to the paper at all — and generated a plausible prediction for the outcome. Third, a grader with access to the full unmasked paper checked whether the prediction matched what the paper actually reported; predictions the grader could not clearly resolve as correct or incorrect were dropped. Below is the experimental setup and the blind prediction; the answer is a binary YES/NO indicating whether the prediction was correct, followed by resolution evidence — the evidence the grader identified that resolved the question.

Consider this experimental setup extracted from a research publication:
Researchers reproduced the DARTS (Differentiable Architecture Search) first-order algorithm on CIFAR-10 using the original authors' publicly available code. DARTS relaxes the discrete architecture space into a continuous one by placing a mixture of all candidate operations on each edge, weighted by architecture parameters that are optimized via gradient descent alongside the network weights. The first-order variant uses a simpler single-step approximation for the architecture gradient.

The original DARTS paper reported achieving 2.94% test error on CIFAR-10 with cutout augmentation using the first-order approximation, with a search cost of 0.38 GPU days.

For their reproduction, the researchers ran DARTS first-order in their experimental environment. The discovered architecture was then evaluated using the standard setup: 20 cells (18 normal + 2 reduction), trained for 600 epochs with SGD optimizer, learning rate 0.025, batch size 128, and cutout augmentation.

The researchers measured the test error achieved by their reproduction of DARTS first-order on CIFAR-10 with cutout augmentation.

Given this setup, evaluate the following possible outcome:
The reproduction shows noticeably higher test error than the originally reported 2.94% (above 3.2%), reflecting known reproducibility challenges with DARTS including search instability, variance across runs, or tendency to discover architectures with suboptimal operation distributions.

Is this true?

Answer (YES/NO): NO